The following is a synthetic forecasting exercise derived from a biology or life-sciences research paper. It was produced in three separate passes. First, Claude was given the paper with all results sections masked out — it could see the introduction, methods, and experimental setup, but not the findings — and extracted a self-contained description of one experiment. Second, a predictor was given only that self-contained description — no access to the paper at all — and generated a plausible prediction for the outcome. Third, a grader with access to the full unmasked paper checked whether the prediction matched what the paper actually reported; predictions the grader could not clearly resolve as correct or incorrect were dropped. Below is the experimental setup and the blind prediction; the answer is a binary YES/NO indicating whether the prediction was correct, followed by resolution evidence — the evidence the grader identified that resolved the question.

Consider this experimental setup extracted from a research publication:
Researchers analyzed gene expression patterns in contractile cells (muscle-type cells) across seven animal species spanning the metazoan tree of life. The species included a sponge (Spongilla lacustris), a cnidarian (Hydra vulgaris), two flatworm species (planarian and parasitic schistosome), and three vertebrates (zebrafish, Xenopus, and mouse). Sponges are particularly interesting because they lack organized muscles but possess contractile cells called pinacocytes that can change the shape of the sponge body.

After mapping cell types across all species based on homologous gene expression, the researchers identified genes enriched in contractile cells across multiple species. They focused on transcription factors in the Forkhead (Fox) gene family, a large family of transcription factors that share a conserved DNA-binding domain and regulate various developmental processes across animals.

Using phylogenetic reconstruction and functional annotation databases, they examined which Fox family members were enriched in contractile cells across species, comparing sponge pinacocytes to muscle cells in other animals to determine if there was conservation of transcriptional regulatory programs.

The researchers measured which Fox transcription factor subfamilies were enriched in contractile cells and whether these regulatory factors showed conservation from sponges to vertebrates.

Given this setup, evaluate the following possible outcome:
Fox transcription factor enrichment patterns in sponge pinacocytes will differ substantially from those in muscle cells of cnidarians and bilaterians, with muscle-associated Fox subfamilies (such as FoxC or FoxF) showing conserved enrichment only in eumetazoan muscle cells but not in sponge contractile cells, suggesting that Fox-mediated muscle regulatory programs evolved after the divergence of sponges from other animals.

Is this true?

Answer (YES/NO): NO